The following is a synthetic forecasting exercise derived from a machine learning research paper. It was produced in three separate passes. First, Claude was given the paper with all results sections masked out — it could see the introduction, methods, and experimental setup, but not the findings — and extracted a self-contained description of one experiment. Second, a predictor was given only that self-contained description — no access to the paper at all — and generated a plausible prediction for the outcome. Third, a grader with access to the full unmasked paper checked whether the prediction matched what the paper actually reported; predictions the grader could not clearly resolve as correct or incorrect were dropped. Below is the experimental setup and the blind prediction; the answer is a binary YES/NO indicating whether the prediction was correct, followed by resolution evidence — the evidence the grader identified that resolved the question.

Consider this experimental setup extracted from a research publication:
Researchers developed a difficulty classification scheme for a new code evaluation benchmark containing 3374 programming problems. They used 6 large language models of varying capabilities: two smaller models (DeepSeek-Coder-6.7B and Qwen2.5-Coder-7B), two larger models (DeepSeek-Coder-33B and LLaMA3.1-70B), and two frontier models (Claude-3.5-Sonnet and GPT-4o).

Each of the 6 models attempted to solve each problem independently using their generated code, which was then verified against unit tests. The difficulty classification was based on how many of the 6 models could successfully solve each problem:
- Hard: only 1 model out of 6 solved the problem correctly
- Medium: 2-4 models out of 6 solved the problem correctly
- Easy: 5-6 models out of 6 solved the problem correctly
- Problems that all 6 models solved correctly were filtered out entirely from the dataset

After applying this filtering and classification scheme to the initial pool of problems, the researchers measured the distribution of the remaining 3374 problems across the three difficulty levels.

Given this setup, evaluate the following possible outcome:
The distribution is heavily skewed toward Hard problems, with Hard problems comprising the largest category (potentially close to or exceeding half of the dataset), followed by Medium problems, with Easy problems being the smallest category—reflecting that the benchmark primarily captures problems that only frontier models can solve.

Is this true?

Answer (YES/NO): NO